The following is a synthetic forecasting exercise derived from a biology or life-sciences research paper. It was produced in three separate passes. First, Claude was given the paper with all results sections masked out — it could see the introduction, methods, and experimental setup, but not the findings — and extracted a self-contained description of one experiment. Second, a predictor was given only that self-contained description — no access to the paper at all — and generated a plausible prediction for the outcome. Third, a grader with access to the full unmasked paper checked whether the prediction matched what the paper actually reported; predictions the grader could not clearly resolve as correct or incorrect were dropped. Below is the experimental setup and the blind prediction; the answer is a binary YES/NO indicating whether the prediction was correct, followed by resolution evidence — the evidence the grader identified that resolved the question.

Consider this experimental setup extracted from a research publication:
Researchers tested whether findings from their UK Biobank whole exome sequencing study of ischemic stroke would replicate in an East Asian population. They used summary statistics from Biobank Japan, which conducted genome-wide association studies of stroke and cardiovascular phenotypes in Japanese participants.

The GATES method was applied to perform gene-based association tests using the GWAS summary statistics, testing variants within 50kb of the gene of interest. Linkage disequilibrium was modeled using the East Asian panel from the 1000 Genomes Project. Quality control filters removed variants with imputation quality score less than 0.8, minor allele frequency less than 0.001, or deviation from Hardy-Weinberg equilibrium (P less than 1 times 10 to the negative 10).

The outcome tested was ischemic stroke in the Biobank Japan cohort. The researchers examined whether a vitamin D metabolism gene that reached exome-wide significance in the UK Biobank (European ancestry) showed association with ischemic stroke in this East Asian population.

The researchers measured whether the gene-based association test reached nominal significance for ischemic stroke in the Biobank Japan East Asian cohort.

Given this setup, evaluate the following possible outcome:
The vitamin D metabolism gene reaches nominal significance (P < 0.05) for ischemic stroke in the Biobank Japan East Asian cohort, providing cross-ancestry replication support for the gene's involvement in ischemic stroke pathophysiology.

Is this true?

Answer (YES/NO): YES